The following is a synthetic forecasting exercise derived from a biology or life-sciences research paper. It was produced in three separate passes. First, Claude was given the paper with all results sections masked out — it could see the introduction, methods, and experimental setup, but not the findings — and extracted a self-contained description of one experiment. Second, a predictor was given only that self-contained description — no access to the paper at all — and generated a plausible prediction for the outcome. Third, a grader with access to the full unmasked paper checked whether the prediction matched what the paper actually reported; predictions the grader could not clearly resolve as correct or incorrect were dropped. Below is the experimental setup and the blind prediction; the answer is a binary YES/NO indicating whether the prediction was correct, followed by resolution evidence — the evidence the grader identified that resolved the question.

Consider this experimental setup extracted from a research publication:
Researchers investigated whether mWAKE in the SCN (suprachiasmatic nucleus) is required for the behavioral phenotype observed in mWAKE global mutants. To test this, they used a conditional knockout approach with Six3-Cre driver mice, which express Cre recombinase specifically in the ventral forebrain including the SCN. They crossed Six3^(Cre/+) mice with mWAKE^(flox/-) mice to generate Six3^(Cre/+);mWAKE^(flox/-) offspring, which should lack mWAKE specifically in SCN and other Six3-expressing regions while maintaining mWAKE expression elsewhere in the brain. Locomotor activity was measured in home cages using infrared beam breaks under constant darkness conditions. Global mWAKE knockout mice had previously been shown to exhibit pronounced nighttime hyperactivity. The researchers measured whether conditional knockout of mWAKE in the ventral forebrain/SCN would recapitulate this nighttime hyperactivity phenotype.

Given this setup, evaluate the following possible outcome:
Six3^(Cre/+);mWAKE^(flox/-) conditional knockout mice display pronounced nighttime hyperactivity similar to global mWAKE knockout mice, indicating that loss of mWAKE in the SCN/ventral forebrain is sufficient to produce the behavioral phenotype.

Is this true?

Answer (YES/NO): NO